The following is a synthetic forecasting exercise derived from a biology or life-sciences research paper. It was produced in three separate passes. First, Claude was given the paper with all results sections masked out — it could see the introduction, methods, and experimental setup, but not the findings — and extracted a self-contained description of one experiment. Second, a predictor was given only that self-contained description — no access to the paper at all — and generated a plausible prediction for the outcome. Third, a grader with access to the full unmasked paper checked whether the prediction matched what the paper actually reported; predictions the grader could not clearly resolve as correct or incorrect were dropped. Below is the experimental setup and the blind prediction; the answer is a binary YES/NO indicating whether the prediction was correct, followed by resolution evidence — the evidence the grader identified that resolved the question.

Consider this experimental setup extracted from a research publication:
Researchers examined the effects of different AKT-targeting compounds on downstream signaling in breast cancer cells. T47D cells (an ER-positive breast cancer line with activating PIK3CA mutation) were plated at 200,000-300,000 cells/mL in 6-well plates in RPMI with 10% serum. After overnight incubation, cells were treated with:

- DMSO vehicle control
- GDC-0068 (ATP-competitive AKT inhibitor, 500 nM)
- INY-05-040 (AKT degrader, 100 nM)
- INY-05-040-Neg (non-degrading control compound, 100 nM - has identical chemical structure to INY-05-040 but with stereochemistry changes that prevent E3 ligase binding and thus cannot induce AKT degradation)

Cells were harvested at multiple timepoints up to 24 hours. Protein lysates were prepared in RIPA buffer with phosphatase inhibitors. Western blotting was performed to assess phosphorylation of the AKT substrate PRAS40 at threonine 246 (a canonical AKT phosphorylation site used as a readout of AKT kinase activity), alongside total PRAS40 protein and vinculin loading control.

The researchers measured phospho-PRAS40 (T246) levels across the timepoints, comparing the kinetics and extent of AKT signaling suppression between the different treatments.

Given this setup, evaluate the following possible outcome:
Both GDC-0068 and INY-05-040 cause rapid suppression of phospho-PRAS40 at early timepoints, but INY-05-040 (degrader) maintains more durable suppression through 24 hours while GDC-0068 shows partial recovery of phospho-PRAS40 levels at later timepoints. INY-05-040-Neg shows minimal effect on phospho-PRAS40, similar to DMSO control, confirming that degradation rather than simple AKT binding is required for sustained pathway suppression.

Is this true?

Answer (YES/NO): YES